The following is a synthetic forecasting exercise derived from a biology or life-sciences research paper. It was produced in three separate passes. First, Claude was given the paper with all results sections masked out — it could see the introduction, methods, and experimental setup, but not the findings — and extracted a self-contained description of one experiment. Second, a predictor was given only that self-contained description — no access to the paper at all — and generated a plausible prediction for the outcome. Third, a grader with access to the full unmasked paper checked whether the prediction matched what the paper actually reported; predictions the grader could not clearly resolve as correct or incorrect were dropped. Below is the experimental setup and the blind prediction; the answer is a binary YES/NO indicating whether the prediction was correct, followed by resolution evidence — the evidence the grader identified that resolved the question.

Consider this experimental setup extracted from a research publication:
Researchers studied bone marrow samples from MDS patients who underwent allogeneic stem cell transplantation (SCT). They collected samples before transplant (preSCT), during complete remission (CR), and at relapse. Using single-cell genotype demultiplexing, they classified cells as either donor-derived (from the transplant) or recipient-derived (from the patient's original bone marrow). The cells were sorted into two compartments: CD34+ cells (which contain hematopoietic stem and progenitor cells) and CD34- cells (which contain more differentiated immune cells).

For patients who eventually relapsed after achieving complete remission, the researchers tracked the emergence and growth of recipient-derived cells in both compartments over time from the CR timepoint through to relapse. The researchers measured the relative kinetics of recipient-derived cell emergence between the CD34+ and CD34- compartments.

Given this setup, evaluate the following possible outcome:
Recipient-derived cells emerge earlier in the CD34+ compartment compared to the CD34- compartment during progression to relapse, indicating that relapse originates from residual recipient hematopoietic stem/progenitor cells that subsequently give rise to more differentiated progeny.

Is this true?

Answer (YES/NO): YES